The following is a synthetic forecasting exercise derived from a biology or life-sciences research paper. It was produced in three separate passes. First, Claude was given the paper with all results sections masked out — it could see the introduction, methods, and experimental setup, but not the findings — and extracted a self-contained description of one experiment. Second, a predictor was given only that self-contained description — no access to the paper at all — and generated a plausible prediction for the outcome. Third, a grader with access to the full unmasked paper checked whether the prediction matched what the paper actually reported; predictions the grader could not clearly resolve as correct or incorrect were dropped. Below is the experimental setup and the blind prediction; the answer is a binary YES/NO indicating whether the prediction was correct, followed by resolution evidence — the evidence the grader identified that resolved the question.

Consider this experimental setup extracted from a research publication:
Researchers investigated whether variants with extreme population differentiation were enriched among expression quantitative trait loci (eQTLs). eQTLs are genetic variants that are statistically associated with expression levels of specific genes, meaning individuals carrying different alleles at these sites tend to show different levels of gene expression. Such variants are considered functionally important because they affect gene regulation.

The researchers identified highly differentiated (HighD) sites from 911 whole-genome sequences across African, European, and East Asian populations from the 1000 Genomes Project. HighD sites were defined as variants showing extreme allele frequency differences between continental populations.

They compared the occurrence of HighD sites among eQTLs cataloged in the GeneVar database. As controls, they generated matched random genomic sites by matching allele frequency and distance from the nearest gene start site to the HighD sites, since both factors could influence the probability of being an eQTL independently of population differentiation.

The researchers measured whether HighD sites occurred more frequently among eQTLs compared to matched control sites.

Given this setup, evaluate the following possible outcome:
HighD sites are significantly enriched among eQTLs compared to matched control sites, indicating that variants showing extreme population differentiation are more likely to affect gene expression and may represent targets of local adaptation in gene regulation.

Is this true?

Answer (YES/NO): NO